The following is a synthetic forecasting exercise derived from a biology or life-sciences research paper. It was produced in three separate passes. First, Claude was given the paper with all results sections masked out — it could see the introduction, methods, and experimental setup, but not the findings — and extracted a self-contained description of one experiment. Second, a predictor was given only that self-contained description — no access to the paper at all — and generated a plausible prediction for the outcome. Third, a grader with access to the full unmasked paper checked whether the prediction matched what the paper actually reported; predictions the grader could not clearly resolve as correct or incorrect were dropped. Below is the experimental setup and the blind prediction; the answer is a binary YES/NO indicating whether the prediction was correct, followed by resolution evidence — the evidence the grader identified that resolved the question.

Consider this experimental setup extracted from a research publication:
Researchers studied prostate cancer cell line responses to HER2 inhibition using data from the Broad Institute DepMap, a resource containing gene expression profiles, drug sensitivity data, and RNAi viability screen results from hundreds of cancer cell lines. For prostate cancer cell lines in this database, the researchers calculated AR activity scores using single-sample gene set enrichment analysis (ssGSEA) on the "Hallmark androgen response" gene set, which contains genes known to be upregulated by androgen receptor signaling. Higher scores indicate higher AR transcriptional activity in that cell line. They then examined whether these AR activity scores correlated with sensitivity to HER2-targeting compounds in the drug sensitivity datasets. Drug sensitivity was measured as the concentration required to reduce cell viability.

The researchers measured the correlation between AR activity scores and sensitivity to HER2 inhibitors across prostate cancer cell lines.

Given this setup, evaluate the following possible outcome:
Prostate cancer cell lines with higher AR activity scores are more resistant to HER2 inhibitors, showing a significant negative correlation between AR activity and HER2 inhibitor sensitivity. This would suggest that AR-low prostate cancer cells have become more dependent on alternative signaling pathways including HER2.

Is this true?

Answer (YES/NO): YES